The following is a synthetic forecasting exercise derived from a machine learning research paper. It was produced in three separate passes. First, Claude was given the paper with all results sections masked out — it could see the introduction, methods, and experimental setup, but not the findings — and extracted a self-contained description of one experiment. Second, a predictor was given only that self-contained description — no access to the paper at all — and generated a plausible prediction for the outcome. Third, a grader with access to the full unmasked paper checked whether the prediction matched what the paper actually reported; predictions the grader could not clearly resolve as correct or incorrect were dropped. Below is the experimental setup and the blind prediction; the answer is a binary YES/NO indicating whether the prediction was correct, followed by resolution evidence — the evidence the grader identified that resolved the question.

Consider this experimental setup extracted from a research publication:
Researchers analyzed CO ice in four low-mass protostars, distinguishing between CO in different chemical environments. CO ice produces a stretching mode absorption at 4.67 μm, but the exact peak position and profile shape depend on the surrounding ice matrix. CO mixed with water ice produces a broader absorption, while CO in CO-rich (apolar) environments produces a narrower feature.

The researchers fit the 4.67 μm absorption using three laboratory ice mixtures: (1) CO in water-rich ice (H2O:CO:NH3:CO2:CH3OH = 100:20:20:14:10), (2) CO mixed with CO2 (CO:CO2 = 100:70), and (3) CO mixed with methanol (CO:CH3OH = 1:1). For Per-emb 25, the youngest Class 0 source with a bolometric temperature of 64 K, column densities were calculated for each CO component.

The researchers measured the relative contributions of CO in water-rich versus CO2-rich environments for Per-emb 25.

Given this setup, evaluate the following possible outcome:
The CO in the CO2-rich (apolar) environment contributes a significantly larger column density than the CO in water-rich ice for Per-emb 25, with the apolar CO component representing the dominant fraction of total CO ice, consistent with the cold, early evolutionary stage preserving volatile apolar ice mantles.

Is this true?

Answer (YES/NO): NO